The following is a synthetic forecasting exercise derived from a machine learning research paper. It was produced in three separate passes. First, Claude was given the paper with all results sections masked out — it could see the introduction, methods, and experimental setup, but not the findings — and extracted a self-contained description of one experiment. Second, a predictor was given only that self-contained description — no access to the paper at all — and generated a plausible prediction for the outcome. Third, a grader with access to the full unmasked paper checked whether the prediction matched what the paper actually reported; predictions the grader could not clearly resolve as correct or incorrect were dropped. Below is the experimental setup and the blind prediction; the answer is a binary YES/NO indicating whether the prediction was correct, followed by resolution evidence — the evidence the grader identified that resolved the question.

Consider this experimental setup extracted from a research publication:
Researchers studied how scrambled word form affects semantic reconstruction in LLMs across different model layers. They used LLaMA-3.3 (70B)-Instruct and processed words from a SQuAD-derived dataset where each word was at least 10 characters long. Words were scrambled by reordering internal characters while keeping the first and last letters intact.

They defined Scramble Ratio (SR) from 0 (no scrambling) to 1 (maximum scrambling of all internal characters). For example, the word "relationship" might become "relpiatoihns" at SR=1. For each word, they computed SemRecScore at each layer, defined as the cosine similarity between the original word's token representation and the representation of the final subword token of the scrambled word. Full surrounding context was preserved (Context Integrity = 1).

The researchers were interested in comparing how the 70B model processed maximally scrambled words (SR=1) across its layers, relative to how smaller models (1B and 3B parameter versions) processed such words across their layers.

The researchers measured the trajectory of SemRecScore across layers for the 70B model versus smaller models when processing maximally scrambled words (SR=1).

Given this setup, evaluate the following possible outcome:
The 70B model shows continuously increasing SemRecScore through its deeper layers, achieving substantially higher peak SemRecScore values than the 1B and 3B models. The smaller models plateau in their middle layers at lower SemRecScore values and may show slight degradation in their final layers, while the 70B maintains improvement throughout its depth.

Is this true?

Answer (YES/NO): NO